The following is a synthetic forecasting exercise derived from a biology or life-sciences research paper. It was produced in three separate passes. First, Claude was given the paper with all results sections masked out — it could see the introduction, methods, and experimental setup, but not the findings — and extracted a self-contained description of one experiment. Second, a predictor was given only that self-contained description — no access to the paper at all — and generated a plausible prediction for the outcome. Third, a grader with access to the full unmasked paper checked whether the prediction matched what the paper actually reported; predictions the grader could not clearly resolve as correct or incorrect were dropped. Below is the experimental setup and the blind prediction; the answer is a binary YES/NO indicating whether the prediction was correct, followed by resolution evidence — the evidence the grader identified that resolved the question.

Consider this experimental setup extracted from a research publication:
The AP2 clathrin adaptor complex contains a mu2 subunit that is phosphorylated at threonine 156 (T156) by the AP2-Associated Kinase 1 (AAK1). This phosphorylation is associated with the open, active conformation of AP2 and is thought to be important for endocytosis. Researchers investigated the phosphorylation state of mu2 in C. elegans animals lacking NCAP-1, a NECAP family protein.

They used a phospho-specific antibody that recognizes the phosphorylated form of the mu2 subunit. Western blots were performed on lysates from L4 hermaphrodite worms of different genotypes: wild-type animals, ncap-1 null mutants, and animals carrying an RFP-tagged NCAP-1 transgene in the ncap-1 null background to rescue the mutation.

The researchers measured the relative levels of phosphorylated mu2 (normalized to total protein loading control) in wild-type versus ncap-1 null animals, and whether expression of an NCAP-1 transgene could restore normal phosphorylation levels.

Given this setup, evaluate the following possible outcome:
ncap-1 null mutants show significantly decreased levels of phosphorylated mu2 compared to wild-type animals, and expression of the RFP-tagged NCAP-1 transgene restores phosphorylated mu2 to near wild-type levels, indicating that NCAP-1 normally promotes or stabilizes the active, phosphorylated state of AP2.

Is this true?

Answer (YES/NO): NO